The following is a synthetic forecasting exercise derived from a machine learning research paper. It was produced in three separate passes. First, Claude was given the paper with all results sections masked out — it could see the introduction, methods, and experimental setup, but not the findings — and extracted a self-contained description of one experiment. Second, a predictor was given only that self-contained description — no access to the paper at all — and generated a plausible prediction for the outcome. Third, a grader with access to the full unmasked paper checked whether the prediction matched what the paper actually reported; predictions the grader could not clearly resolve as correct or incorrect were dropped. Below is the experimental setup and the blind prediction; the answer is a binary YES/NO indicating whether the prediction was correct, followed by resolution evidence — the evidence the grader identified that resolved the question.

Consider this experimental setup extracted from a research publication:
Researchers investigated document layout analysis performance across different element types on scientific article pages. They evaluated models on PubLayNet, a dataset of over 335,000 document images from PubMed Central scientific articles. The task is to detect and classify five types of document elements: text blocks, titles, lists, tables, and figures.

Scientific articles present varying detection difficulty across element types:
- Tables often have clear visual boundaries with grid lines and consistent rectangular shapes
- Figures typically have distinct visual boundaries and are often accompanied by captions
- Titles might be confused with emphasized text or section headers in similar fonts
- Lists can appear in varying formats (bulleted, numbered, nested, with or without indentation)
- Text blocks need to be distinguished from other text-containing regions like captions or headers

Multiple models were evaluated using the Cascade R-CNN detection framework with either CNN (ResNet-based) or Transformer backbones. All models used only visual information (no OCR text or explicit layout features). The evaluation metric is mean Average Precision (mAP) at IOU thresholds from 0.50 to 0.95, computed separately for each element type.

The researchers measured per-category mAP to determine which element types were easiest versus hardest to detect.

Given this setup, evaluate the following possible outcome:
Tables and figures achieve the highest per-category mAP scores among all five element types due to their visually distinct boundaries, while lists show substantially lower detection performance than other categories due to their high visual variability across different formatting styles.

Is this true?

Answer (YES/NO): NO